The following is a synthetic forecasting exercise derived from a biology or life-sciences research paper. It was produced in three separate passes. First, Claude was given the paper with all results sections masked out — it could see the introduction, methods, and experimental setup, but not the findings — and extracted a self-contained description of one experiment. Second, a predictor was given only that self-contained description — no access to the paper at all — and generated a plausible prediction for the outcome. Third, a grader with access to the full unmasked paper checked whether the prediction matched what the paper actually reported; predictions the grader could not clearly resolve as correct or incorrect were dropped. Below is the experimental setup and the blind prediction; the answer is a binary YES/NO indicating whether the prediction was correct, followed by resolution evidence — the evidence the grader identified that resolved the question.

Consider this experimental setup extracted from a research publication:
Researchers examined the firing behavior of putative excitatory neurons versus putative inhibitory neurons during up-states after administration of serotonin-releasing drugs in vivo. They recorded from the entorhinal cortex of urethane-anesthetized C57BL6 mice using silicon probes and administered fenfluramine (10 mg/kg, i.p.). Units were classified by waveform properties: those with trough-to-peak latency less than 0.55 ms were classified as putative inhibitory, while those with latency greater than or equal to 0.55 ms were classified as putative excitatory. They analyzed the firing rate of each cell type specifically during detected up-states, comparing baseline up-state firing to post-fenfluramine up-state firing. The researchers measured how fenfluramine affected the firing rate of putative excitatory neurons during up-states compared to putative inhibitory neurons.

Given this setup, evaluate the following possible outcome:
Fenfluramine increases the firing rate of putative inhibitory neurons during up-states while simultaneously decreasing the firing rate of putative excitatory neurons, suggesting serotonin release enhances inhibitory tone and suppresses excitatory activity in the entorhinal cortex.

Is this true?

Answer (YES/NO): NO